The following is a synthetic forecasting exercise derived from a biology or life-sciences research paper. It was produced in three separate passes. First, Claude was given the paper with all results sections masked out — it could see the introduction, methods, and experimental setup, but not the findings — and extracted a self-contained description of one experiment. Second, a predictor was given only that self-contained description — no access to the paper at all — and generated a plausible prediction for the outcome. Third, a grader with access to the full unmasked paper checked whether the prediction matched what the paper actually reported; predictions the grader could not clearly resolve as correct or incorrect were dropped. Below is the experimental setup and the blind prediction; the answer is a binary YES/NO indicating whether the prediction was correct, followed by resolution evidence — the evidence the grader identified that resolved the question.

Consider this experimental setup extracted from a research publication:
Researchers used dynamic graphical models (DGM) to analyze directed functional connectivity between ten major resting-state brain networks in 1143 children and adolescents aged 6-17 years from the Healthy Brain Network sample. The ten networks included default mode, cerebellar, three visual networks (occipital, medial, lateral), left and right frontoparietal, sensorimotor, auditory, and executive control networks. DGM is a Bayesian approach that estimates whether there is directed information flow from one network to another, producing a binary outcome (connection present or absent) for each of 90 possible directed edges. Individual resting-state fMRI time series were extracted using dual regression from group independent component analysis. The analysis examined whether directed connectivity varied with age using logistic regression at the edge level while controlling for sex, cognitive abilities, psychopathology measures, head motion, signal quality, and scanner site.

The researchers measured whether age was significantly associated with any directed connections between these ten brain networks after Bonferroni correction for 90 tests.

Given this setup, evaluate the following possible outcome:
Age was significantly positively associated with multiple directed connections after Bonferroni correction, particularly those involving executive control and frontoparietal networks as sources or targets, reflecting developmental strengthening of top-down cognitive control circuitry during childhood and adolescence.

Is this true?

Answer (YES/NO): NO